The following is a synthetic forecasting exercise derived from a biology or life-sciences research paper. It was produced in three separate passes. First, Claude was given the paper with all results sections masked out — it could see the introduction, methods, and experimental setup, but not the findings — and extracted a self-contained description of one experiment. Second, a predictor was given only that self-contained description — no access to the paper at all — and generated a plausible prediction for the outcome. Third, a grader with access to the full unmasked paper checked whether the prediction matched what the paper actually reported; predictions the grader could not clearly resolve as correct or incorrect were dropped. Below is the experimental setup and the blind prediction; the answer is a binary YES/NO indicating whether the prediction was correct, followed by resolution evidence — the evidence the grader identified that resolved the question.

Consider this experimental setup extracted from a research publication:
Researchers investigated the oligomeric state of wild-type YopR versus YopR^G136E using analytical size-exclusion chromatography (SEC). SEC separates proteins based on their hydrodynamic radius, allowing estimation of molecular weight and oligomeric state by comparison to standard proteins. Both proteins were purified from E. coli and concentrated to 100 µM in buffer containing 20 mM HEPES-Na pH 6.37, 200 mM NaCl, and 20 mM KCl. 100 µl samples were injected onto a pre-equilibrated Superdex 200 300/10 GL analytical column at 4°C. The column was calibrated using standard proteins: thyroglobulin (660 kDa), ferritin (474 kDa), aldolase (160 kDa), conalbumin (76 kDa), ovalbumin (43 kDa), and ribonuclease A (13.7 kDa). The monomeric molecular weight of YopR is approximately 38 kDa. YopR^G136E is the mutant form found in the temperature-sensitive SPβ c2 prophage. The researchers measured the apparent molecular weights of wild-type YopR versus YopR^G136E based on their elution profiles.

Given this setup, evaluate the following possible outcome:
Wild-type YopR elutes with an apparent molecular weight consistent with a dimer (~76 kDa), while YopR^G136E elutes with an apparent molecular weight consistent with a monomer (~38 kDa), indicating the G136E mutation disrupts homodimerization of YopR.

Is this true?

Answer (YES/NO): NO